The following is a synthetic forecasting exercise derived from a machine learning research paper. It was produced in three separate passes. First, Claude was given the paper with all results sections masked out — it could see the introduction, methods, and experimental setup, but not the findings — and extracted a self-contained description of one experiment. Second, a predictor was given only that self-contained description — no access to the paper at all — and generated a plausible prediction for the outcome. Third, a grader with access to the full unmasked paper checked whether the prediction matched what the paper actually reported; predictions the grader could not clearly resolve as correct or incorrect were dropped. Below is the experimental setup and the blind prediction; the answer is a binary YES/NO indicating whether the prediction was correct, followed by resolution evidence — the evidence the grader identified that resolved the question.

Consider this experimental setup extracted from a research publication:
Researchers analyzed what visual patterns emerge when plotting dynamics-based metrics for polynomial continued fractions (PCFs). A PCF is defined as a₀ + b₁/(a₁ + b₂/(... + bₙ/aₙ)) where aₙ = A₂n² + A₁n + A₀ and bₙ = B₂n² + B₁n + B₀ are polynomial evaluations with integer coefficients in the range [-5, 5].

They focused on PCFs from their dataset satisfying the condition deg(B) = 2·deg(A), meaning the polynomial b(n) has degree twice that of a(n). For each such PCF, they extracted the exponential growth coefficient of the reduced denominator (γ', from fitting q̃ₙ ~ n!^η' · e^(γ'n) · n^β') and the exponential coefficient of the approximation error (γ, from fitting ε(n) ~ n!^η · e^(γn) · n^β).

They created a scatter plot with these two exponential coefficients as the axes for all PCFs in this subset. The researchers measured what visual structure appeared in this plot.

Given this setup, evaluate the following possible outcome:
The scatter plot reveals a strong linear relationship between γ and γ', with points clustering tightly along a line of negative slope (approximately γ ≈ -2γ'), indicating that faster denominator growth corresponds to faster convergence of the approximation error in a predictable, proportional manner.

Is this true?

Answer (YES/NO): NO